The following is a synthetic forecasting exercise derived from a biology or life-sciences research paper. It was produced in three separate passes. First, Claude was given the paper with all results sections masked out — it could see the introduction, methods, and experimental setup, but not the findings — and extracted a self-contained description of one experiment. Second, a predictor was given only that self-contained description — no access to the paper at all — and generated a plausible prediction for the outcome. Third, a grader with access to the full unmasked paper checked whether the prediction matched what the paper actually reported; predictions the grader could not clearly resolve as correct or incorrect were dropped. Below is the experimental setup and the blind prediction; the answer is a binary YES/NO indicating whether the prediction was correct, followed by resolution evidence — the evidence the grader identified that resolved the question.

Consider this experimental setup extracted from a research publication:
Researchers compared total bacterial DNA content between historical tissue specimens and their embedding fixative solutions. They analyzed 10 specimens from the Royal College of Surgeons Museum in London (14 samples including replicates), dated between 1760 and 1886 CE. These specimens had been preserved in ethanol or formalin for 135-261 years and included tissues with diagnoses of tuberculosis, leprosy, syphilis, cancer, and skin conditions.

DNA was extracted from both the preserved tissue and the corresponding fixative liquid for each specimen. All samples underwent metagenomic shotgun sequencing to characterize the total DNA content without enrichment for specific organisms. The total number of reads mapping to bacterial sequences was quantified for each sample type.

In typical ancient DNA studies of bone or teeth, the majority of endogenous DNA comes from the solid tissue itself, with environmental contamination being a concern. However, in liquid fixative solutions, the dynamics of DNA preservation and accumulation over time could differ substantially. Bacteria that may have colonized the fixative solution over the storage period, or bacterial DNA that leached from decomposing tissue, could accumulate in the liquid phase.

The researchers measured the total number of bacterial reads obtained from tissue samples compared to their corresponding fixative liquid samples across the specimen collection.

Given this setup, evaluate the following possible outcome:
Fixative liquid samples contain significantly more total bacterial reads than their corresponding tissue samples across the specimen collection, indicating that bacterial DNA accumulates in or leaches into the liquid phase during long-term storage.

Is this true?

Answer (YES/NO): NO